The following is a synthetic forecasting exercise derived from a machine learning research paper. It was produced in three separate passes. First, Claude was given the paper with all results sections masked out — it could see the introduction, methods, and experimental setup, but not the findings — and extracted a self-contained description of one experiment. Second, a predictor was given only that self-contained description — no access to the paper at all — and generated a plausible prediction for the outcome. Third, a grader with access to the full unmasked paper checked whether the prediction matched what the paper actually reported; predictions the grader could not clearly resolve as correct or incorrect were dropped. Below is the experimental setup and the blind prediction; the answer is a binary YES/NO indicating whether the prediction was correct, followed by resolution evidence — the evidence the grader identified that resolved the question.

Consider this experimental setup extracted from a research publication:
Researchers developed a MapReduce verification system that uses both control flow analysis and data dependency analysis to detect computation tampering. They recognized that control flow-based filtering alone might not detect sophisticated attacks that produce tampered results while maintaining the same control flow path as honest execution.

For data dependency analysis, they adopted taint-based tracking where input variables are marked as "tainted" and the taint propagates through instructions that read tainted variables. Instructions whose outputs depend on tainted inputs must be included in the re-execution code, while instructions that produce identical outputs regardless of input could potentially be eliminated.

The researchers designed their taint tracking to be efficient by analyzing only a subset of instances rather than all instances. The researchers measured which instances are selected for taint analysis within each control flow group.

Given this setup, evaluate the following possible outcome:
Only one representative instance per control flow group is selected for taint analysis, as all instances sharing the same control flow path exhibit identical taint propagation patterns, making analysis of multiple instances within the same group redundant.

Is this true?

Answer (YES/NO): YES